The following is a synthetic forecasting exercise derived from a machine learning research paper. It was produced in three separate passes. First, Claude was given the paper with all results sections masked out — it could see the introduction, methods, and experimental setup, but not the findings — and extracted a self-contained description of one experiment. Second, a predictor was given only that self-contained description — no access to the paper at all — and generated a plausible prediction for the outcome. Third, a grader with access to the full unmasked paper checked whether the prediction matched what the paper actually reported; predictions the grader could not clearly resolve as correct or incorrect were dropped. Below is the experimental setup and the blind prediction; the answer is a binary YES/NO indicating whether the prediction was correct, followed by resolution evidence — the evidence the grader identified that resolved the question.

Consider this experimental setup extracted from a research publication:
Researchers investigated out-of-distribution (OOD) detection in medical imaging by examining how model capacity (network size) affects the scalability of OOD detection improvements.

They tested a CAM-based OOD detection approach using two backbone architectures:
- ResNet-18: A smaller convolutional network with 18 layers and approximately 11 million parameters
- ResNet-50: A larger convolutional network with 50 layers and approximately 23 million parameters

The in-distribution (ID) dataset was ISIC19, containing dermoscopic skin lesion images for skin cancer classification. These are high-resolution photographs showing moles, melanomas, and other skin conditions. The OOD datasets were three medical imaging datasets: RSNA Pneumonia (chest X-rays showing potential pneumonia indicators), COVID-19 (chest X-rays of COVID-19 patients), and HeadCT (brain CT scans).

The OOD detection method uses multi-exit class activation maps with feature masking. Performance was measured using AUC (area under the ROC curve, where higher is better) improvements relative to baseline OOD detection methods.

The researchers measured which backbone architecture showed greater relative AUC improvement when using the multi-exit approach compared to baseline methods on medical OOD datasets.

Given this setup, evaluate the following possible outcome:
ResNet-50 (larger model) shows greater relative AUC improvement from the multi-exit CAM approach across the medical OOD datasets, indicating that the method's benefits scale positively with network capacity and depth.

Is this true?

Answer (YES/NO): YES